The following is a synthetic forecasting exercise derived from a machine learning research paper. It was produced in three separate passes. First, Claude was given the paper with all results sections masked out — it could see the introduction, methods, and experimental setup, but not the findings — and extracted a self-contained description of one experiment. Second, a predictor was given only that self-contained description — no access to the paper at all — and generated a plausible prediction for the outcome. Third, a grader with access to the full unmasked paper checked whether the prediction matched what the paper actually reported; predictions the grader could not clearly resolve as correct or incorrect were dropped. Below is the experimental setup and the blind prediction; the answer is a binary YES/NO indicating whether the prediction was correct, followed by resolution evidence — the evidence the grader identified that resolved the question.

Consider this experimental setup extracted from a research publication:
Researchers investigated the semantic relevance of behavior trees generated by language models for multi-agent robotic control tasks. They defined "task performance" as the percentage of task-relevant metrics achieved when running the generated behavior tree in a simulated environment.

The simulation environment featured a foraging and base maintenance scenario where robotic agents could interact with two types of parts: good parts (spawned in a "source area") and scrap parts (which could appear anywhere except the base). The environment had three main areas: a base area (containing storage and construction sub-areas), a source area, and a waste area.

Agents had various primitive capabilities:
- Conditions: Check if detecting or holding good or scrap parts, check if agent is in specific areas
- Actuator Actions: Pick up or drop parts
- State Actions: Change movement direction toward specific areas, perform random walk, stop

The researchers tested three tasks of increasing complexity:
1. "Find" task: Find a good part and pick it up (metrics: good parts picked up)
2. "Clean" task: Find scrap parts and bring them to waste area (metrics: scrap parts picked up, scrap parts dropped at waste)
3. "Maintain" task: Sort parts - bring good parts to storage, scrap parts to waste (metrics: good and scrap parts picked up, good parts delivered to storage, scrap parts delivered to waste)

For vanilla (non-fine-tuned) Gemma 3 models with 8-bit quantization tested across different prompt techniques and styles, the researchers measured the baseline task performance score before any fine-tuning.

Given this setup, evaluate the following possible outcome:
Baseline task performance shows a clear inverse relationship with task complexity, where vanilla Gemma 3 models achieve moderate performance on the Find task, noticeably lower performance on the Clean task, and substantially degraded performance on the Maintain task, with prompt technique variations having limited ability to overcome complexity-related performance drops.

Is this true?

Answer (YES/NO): NO